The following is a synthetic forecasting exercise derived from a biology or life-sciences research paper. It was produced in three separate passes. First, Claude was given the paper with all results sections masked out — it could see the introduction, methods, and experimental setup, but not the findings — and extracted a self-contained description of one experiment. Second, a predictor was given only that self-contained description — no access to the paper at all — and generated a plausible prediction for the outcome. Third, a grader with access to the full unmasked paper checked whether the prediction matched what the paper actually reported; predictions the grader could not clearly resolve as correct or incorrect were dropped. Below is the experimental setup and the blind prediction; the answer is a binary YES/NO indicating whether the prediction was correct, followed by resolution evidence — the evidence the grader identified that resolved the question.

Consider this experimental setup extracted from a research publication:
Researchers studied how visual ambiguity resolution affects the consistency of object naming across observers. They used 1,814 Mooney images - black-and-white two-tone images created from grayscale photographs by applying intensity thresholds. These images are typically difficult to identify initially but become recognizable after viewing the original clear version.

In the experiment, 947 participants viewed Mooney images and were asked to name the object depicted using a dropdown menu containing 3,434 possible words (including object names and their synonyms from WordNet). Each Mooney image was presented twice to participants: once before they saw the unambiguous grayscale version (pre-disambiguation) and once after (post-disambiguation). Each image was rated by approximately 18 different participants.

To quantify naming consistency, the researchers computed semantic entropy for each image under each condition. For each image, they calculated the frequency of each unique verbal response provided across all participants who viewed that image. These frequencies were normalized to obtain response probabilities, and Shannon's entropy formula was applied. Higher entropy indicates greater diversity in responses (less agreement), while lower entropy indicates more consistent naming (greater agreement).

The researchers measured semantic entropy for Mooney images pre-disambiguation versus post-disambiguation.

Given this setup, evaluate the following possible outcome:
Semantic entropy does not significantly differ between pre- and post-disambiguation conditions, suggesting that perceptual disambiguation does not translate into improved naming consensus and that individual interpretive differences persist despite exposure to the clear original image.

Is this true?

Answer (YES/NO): NO